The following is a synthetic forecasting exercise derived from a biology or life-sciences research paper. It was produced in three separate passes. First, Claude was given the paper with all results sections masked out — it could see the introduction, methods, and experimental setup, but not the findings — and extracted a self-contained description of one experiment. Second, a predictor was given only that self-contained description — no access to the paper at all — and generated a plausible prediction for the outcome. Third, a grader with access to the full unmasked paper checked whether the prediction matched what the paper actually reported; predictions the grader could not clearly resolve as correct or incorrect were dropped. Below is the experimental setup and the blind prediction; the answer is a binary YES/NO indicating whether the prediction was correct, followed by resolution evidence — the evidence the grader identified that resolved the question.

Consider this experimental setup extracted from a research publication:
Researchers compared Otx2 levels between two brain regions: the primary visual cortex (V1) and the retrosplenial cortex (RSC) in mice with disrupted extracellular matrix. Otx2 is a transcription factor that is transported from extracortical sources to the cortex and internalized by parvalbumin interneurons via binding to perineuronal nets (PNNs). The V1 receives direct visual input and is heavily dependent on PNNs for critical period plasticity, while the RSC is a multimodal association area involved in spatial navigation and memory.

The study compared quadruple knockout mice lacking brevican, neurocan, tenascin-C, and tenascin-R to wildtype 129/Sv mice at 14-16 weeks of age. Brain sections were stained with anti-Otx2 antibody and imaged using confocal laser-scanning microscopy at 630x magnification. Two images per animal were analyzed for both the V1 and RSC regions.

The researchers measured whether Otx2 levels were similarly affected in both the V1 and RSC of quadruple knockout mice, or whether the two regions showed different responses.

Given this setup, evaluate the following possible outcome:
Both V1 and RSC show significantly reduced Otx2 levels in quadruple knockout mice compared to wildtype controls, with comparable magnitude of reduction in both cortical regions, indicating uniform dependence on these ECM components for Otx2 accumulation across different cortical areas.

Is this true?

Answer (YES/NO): NO